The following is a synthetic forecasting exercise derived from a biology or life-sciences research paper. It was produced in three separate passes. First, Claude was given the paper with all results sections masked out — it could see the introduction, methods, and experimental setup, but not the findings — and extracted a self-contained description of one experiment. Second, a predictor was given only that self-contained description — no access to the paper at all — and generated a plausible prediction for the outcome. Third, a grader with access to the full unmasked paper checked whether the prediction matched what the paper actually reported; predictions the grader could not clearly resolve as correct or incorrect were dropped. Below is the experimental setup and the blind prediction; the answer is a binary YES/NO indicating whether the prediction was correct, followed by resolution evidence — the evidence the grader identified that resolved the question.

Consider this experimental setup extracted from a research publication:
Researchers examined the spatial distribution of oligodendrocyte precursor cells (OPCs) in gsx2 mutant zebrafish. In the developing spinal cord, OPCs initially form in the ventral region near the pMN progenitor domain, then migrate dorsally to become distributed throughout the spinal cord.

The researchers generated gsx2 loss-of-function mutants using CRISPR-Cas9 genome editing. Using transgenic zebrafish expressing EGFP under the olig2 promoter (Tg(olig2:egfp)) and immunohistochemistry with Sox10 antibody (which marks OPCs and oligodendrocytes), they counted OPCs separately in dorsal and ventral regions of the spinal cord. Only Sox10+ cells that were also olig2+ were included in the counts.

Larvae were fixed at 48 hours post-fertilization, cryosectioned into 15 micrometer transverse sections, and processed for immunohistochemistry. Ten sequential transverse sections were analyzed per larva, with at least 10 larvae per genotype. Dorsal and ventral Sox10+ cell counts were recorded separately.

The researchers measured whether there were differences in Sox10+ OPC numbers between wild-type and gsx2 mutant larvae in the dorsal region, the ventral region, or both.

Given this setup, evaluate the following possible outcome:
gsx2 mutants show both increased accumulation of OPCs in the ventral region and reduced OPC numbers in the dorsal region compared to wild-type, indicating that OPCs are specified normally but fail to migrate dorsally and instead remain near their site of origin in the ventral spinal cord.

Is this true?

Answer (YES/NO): NO